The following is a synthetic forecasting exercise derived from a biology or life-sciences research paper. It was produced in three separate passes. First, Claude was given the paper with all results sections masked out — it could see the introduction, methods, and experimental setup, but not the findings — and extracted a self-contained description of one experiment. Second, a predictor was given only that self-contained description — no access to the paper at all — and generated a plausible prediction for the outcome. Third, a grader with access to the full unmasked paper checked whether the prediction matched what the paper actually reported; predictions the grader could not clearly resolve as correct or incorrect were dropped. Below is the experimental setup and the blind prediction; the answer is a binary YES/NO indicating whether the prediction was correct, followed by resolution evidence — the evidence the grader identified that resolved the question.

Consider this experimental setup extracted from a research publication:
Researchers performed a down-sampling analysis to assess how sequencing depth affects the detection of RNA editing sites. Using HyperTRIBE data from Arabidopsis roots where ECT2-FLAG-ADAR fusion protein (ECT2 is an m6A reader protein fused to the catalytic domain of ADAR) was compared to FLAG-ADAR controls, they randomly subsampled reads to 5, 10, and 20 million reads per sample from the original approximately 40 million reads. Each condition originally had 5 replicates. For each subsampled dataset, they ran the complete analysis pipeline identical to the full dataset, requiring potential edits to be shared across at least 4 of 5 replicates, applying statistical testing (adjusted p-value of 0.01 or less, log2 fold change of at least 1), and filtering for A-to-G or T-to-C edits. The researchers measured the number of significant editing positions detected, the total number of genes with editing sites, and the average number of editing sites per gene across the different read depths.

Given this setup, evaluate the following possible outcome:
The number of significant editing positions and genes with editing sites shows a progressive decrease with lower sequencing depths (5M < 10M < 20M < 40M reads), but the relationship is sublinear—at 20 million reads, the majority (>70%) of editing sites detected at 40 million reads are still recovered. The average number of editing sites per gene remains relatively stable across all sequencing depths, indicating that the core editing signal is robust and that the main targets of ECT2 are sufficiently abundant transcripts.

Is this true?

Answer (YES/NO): NO